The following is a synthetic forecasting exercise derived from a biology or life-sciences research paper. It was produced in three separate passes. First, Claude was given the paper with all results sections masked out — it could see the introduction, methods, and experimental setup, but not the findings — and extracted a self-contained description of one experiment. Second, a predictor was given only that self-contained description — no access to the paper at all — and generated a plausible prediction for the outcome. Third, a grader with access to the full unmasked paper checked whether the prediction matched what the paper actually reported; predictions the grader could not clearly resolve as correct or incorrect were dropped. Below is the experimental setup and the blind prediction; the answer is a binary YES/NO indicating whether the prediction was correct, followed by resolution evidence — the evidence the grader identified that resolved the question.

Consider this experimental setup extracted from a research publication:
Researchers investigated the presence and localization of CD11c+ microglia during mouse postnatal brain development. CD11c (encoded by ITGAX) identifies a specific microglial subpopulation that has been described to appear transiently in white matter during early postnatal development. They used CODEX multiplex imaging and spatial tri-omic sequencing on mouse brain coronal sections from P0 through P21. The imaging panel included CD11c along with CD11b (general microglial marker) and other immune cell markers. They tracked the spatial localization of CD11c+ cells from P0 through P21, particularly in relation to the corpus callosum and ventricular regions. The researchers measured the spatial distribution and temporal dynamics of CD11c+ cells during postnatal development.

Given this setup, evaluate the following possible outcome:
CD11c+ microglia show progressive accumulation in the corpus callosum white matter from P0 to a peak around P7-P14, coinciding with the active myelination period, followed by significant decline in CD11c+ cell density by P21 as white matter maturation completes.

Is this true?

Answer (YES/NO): NO